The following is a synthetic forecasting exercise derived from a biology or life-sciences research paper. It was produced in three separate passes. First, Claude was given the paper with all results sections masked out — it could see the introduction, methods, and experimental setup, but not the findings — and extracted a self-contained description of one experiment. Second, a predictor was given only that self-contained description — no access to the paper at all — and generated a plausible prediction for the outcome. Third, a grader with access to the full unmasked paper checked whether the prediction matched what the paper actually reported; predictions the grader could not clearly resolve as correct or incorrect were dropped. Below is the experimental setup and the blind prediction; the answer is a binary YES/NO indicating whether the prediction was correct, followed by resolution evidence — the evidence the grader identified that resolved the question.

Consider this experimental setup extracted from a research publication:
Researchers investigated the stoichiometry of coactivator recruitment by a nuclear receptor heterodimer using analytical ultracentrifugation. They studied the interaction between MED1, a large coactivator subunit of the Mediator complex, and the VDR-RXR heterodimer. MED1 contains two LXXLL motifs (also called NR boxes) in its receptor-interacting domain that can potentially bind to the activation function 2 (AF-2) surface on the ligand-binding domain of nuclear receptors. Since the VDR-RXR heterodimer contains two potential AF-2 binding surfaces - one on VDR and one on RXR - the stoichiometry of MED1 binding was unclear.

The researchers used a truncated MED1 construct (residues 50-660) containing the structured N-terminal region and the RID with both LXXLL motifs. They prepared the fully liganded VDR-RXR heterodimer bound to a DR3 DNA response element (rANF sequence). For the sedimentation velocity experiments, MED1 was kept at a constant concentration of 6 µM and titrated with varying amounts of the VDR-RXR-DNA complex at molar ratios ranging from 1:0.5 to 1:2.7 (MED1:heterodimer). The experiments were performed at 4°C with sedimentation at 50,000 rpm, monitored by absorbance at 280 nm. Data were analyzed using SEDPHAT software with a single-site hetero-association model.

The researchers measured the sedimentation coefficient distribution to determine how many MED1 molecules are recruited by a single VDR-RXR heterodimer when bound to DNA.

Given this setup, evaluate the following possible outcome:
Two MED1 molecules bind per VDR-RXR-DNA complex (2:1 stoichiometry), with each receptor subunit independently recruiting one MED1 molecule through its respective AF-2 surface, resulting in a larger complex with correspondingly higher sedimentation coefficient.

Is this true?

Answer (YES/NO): NO